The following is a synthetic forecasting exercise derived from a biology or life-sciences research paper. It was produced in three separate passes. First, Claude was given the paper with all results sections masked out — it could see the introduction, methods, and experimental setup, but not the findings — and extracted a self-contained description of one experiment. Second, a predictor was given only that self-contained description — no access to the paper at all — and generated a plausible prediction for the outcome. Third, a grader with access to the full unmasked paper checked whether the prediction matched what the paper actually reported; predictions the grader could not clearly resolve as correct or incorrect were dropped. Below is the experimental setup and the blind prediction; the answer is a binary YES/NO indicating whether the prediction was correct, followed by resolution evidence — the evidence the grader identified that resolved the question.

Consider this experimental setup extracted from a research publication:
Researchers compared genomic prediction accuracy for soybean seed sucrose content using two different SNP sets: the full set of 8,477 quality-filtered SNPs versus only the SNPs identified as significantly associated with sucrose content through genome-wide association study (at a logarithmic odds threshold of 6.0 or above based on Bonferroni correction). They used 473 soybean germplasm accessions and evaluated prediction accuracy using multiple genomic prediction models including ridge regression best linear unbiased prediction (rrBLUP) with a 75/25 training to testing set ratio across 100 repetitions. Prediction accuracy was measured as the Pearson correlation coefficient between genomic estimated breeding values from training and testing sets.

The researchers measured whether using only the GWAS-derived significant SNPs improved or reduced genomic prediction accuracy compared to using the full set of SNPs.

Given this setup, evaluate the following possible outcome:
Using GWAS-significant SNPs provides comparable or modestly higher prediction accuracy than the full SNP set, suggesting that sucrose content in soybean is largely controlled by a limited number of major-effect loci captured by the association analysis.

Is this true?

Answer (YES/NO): YES